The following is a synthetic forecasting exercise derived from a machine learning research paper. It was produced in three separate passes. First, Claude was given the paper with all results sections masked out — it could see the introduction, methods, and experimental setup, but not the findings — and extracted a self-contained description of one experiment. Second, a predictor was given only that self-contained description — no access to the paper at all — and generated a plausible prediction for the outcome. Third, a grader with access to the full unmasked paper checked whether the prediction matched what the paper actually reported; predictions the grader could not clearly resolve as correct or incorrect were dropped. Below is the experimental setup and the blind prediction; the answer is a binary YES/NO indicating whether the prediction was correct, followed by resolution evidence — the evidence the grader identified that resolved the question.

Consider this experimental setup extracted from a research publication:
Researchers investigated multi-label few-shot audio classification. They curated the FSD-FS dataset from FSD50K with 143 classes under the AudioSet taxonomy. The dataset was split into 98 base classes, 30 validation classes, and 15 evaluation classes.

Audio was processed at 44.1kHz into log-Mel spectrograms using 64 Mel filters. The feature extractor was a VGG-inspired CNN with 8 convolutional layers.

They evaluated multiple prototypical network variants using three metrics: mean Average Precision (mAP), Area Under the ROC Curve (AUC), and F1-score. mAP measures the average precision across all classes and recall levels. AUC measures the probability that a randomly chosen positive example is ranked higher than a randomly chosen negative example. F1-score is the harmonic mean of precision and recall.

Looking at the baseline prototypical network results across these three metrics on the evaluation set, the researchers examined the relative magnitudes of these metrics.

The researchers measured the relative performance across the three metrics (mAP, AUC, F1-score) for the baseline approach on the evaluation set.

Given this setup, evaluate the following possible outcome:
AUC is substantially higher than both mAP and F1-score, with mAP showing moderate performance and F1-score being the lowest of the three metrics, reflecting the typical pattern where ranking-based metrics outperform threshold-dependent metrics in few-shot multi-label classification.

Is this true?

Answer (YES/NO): NO